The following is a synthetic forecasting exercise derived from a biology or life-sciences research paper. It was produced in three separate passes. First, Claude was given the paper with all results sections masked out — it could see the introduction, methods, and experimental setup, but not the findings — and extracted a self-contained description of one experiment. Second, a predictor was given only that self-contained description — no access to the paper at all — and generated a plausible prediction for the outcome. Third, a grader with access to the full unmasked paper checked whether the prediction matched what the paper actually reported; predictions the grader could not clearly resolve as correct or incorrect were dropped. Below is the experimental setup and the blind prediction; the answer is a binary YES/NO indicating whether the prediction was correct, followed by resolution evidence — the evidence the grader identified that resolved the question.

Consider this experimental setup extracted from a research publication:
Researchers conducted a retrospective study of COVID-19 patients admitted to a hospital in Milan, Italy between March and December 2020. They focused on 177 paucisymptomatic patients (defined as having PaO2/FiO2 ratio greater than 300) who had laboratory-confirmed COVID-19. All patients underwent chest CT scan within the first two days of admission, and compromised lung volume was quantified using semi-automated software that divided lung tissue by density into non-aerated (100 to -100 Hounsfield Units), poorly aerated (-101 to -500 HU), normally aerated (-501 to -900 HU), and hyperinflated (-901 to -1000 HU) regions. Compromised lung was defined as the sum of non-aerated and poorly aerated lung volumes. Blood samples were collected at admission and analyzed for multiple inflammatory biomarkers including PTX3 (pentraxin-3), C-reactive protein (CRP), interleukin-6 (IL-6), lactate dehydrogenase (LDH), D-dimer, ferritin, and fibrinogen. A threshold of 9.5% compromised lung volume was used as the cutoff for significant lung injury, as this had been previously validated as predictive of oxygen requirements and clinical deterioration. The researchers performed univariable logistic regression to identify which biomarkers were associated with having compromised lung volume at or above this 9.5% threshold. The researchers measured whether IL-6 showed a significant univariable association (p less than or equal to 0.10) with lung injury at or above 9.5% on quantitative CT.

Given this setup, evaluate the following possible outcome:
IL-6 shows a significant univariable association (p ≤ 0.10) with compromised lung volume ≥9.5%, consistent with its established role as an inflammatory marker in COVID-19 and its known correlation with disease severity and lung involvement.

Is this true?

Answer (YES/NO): NO